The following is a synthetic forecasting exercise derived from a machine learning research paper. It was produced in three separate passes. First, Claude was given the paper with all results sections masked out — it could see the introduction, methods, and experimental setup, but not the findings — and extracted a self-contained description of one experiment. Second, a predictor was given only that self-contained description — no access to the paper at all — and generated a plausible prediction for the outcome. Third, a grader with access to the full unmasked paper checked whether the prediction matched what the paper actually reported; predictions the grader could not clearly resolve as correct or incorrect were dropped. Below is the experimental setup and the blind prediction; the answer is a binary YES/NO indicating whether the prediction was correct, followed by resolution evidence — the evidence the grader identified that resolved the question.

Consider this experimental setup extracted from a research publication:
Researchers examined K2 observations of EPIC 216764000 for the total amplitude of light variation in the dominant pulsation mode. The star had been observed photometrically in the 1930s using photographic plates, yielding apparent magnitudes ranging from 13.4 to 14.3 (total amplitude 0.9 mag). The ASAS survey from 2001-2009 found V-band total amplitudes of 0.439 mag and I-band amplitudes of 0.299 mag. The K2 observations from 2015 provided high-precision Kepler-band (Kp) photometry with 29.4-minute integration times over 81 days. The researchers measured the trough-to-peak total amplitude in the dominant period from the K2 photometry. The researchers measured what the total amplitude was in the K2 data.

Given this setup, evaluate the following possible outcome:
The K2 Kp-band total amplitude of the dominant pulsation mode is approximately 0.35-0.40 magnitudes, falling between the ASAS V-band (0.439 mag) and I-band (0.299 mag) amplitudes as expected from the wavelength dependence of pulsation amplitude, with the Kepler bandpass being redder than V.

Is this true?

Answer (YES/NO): NO